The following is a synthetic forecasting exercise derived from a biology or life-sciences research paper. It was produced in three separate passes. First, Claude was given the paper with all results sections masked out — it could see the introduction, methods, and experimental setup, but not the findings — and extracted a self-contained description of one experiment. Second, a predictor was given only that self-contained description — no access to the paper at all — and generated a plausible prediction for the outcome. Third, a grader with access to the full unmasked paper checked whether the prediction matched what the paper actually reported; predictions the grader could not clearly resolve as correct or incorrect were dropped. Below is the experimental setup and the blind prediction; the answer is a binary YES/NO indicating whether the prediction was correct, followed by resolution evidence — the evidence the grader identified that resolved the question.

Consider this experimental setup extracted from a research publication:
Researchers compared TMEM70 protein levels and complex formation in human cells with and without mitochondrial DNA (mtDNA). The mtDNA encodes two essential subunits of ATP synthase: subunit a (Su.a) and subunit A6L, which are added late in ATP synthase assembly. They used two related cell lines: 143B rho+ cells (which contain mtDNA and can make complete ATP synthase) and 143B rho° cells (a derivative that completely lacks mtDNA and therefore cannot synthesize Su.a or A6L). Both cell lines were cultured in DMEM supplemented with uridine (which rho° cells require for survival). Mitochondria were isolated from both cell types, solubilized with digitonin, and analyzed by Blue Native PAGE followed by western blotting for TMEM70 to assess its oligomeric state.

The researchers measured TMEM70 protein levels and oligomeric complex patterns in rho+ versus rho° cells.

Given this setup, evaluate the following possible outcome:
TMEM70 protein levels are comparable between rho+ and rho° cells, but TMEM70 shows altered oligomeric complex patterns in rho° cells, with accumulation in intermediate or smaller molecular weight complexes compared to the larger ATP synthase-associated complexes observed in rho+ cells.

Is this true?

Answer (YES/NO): NO